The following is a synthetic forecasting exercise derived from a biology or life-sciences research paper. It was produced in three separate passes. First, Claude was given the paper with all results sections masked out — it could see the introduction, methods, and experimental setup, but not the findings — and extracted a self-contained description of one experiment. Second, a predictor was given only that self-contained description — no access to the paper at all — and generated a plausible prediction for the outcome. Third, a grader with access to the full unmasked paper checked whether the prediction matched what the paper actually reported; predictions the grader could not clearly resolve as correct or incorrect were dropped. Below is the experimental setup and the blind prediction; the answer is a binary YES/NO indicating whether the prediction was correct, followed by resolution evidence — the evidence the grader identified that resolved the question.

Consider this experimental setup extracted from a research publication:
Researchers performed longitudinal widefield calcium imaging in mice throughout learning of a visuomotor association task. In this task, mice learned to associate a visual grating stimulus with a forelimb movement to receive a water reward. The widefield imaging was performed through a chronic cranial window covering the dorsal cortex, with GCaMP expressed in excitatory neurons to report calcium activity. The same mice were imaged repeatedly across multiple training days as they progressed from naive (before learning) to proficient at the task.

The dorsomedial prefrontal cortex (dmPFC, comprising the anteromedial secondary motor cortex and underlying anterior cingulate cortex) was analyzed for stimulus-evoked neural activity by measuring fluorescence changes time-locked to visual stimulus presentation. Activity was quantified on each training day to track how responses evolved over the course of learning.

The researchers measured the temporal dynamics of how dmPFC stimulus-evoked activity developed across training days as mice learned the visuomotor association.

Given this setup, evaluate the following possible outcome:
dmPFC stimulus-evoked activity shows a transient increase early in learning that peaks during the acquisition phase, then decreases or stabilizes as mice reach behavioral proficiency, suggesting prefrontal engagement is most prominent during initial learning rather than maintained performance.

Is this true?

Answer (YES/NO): NO